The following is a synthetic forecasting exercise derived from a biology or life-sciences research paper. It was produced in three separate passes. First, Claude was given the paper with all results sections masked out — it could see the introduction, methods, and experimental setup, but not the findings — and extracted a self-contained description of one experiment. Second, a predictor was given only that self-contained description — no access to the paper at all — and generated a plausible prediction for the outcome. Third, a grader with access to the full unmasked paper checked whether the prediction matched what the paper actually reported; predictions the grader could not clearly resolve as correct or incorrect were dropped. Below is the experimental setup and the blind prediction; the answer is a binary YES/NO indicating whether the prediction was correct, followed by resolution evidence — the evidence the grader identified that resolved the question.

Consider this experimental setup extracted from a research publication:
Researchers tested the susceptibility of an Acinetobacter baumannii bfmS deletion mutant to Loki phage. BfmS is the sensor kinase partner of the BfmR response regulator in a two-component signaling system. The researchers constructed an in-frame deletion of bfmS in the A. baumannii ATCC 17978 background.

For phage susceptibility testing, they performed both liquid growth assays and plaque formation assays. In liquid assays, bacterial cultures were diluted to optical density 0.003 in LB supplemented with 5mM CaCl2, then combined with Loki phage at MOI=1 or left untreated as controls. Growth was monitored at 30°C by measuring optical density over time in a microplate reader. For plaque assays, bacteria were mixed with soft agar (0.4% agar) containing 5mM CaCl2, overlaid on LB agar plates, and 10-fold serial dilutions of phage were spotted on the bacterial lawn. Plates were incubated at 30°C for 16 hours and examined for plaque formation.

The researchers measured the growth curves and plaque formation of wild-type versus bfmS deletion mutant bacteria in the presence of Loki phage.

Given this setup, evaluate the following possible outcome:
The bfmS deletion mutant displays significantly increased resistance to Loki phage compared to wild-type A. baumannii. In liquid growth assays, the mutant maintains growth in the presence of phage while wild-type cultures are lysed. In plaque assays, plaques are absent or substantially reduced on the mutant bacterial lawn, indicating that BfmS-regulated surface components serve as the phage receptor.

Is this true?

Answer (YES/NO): NO